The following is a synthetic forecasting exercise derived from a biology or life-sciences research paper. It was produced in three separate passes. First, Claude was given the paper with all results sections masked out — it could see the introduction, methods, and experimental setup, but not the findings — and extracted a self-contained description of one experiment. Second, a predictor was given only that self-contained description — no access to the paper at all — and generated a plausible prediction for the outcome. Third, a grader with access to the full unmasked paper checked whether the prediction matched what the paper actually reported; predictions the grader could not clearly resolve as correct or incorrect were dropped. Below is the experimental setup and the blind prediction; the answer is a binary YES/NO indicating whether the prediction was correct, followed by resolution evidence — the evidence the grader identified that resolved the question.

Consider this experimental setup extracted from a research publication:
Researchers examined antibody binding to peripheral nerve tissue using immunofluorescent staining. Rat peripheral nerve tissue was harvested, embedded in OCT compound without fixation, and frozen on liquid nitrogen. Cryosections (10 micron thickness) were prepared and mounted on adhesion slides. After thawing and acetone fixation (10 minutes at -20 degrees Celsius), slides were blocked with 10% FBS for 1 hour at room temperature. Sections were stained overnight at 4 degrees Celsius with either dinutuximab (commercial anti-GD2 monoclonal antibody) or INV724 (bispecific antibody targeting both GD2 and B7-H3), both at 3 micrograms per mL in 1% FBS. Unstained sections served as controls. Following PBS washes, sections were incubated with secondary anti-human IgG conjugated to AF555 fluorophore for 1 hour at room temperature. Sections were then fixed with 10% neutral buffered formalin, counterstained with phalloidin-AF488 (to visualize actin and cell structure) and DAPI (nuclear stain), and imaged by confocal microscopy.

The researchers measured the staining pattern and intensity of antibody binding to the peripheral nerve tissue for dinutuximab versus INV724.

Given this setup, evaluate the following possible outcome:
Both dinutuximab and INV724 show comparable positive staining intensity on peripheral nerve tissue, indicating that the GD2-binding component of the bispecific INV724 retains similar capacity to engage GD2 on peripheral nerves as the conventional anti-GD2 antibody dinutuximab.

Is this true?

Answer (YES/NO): NO